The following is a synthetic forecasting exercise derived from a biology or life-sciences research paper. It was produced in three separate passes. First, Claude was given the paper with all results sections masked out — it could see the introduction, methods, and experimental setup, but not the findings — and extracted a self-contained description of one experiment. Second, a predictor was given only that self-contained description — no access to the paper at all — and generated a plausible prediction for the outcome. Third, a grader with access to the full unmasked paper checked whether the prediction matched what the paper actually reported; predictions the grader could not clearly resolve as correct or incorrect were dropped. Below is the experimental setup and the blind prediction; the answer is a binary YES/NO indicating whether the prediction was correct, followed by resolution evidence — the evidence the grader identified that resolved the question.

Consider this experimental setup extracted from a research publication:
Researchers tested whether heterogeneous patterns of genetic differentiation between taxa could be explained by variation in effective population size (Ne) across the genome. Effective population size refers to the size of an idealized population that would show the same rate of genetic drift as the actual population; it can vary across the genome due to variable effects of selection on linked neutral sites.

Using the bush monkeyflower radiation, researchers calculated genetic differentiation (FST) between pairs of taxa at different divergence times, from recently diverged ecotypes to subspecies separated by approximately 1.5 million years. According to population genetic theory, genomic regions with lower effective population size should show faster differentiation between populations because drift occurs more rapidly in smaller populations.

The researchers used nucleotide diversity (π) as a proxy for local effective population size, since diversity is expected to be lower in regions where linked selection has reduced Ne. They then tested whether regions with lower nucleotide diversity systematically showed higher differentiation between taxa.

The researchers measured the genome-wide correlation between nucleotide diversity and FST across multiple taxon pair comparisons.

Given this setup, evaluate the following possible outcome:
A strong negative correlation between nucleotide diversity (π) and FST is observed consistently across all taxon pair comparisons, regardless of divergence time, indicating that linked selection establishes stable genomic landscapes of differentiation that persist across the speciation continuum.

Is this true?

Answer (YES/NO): NO